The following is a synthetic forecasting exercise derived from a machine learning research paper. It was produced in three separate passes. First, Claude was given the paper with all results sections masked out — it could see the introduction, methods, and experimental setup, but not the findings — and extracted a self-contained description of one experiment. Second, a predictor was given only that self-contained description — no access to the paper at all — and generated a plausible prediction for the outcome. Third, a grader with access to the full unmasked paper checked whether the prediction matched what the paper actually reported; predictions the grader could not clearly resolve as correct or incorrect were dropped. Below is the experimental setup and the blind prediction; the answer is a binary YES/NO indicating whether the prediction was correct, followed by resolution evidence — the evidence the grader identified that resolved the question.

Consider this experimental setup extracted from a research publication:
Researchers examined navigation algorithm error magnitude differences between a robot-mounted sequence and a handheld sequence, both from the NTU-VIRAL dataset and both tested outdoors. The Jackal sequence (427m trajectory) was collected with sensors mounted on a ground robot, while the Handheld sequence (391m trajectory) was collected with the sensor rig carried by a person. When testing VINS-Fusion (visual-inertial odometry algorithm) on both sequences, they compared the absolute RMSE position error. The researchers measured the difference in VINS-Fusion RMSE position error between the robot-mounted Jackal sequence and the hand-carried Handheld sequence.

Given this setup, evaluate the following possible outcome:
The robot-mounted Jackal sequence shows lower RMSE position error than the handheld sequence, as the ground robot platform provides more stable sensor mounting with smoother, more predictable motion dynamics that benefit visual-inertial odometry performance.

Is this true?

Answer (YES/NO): YES